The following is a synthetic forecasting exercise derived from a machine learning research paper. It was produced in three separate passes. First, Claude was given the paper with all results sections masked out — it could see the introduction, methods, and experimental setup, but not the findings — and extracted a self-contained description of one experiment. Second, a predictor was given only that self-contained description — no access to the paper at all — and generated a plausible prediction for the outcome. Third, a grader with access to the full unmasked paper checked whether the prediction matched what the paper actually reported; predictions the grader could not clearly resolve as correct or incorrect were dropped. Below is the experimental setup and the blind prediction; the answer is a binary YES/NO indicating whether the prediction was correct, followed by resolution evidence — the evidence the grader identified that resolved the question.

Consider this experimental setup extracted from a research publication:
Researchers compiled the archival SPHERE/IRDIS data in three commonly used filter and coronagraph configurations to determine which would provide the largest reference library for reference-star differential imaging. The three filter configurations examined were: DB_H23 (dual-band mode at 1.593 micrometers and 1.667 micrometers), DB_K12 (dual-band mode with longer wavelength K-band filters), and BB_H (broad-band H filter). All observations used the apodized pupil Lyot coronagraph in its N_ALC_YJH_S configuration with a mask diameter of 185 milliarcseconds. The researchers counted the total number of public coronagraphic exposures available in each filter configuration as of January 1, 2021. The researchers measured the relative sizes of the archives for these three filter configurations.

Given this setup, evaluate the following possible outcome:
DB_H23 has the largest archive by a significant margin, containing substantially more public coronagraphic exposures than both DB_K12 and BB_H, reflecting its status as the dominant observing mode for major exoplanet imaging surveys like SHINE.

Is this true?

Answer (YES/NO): YES